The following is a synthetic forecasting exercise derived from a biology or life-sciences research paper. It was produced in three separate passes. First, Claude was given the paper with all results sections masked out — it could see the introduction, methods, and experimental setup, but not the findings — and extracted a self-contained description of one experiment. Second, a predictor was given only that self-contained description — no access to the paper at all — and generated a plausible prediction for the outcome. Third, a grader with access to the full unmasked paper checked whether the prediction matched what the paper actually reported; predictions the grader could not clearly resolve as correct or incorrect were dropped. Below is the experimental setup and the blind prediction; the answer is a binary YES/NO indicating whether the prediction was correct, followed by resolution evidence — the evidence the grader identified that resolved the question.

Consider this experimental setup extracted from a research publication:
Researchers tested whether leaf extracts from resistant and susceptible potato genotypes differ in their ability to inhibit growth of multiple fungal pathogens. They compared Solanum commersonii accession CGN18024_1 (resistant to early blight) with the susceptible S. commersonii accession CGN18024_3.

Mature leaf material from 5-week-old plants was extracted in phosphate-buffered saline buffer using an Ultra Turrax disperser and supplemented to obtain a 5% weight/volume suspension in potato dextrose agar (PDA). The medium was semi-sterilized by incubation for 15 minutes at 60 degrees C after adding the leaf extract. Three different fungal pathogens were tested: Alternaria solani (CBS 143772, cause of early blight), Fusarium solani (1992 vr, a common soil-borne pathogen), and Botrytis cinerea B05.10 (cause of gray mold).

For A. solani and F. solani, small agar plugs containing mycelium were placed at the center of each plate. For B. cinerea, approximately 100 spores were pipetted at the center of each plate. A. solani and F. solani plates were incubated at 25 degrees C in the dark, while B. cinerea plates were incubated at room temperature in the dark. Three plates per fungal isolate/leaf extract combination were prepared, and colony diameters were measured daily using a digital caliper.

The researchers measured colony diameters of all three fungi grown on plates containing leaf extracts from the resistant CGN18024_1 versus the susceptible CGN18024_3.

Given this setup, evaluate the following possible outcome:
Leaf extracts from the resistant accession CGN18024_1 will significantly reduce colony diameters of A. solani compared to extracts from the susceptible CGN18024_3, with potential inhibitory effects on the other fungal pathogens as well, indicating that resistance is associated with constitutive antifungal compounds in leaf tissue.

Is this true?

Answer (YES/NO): YES